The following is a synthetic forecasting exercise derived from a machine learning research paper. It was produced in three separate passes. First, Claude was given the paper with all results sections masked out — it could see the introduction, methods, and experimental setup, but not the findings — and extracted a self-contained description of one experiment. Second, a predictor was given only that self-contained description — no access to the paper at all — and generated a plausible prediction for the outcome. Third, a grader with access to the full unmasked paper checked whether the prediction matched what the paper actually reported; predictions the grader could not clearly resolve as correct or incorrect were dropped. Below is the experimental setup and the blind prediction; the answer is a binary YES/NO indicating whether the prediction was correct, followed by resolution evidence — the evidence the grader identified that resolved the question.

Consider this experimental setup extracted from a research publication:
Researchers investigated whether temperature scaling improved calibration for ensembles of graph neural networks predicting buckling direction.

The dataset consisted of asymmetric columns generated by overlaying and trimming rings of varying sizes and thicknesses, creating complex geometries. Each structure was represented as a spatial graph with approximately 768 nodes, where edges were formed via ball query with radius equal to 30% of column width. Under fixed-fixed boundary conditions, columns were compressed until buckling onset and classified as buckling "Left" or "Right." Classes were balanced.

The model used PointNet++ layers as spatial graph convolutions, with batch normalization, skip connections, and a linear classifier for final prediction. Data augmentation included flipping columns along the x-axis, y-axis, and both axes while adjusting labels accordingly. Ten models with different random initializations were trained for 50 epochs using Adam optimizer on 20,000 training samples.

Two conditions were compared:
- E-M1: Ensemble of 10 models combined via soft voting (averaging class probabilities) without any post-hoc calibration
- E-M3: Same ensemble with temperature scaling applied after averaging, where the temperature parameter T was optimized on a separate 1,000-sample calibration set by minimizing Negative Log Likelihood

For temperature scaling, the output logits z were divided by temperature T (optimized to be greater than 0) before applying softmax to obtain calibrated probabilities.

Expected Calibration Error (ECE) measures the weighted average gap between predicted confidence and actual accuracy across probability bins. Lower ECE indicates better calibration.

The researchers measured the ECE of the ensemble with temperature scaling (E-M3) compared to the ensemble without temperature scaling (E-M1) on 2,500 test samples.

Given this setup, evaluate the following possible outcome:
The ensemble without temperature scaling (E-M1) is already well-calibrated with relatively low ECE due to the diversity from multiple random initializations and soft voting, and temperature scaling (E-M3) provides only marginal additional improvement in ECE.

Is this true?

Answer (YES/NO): YES